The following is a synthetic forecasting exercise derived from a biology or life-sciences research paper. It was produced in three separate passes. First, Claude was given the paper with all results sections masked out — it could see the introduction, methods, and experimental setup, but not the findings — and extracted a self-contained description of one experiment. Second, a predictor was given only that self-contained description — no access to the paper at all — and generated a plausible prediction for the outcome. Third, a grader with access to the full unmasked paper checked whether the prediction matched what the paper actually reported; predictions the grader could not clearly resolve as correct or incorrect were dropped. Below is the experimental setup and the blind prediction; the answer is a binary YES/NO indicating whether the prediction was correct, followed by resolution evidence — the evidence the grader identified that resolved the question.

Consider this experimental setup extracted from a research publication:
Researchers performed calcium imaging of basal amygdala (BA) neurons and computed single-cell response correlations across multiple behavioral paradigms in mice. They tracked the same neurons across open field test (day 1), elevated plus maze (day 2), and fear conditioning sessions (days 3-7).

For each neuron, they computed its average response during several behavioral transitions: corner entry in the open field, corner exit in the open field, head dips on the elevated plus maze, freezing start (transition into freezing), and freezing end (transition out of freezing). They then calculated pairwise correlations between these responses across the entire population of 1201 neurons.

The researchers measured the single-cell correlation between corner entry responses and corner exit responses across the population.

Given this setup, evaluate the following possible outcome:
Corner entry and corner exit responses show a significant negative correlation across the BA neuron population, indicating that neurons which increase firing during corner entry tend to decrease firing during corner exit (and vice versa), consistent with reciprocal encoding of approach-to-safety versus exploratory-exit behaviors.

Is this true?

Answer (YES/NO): YES